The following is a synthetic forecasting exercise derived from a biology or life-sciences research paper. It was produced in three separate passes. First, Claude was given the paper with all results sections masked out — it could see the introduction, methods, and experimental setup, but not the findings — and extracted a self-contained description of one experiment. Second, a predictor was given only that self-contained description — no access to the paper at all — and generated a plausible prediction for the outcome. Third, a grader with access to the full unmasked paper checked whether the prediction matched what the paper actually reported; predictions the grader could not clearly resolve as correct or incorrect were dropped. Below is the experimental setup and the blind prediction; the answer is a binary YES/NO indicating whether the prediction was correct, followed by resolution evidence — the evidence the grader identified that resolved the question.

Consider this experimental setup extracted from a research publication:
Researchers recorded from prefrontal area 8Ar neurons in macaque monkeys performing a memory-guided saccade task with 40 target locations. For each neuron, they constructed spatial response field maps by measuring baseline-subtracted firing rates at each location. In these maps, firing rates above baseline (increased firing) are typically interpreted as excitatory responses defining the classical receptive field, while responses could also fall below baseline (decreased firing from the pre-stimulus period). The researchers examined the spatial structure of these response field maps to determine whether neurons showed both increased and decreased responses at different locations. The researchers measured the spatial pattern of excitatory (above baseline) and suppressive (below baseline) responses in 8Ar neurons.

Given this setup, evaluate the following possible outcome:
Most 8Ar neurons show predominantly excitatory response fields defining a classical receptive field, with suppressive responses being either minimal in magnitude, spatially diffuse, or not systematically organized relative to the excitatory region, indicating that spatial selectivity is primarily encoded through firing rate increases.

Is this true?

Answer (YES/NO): NO